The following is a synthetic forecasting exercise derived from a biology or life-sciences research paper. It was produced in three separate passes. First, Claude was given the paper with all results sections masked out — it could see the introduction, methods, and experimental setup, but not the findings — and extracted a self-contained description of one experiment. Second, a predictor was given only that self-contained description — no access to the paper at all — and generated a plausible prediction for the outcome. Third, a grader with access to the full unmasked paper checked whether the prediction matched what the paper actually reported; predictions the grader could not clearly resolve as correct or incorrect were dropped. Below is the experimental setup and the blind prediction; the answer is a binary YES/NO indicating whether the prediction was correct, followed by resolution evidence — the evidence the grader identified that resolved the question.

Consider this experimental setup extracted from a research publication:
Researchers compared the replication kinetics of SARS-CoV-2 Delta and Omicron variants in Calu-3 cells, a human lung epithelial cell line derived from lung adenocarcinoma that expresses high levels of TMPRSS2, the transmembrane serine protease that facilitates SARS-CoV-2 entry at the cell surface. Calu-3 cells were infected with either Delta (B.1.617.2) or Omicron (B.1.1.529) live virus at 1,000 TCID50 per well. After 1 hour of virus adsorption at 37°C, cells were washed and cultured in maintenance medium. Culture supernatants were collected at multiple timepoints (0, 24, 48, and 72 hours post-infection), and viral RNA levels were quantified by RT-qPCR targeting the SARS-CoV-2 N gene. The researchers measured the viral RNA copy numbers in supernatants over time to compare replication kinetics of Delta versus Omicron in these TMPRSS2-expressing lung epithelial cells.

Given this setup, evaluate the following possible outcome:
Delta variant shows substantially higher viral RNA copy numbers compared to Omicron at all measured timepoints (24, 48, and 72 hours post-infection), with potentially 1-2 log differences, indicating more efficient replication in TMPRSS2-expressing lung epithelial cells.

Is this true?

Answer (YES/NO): YES